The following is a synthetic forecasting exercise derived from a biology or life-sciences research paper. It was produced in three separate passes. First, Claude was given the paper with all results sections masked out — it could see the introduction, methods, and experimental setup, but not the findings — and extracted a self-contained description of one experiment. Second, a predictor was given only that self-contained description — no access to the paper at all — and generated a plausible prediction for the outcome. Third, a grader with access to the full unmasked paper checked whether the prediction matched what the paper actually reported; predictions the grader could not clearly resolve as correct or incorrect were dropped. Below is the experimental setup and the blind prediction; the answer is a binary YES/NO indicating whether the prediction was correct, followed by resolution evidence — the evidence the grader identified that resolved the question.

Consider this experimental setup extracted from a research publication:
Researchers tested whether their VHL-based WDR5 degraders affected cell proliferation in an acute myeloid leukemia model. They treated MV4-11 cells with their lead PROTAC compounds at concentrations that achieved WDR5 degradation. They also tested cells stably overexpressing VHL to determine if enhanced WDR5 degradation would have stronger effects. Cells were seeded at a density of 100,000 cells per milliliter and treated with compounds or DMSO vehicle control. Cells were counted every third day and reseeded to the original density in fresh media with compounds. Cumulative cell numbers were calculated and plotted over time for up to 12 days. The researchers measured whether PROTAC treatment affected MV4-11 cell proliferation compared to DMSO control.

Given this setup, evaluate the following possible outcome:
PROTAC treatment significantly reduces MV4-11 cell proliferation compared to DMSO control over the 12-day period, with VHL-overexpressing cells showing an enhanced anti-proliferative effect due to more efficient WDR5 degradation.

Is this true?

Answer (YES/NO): YES